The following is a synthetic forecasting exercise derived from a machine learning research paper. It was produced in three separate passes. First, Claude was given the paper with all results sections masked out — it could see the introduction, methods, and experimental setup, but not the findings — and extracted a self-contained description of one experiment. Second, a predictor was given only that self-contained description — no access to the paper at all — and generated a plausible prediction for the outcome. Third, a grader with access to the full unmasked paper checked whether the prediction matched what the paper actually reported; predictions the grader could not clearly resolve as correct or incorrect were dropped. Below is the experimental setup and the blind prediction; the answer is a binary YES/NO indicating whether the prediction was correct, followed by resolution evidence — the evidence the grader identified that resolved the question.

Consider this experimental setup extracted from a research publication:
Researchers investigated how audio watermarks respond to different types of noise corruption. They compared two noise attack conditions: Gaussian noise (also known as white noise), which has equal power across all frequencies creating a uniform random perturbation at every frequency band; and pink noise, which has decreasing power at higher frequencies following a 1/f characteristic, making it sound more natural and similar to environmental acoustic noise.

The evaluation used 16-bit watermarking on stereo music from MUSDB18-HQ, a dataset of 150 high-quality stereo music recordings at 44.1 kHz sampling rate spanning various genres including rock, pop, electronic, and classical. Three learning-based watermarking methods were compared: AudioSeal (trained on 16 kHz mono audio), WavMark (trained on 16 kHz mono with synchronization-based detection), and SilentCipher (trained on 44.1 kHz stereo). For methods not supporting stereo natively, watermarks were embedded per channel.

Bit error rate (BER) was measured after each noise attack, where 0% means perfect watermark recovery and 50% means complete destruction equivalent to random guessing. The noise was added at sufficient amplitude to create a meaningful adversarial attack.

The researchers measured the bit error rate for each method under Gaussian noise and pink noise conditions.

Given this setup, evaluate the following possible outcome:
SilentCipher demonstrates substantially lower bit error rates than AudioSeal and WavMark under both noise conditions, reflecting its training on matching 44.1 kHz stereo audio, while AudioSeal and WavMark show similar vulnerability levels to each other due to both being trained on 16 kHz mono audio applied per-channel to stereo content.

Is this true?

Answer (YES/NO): NO